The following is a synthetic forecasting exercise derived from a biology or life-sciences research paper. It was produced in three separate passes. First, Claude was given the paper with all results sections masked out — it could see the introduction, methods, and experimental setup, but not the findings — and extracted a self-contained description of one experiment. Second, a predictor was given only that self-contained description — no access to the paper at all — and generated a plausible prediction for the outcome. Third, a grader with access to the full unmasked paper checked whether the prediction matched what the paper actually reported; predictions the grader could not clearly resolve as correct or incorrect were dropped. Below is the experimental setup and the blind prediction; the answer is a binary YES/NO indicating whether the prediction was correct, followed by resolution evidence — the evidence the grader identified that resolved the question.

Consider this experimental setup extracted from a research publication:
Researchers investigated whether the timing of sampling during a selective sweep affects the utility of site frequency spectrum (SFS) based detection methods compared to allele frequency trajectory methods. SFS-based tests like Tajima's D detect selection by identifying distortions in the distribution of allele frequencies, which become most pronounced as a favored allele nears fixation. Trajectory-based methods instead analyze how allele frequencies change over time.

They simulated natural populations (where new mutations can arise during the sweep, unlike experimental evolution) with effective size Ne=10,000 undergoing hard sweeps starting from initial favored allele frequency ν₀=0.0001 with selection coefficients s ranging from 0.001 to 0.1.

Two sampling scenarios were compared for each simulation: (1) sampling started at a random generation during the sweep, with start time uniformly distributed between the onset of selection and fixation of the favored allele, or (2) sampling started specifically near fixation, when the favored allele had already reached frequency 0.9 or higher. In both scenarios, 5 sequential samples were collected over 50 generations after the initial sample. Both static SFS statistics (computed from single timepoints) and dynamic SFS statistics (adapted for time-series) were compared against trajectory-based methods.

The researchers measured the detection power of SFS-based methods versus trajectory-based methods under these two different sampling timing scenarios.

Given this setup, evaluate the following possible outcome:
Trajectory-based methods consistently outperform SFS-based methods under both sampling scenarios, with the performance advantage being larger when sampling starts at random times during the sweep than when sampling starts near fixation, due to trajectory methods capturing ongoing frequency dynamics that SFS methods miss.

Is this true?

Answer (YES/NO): NO